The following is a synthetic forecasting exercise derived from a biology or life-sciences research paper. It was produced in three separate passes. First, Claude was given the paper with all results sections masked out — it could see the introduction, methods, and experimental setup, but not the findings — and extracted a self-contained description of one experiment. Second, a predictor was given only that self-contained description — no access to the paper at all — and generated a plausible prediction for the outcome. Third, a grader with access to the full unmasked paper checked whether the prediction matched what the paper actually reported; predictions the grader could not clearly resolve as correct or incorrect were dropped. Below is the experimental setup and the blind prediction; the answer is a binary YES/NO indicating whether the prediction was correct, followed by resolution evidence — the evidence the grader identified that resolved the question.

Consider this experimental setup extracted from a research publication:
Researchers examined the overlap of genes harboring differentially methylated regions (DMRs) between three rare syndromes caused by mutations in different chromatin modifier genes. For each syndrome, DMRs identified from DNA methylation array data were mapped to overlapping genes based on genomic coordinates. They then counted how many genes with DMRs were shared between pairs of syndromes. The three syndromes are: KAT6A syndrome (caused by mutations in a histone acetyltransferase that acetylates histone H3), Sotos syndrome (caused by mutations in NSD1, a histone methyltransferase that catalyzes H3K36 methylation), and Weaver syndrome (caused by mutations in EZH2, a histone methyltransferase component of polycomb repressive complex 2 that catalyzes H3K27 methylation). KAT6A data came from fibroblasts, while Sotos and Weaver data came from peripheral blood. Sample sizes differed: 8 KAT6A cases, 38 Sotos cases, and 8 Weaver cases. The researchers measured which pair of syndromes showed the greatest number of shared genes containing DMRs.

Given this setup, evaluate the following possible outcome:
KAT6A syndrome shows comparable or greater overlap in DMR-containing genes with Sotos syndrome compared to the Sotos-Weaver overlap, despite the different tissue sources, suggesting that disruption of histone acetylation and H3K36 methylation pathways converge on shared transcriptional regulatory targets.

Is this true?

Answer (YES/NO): NO